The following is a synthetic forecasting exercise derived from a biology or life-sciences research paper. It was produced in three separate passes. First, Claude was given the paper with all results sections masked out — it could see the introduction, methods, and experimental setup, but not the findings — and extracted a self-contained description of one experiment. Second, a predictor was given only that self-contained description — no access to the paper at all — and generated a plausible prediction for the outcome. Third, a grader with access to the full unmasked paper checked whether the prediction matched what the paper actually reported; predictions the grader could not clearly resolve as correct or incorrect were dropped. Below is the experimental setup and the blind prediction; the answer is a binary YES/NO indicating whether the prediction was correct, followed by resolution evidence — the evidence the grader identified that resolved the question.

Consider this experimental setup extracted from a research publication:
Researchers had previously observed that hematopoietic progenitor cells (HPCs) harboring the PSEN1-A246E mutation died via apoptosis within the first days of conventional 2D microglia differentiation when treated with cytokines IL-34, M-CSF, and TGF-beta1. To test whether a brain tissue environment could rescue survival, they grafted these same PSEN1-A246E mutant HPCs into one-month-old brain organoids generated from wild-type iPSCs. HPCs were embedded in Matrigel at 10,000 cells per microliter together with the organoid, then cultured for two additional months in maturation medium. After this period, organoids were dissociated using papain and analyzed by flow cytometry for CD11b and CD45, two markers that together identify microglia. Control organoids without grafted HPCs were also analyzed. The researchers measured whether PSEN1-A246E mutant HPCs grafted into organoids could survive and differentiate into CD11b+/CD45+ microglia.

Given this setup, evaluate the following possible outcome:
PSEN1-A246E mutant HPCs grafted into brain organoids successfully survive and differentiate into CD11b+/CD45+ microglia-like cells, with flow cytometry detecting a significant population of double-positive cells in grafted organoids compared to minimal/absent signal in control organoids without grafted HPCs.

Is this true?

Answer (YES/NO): YES